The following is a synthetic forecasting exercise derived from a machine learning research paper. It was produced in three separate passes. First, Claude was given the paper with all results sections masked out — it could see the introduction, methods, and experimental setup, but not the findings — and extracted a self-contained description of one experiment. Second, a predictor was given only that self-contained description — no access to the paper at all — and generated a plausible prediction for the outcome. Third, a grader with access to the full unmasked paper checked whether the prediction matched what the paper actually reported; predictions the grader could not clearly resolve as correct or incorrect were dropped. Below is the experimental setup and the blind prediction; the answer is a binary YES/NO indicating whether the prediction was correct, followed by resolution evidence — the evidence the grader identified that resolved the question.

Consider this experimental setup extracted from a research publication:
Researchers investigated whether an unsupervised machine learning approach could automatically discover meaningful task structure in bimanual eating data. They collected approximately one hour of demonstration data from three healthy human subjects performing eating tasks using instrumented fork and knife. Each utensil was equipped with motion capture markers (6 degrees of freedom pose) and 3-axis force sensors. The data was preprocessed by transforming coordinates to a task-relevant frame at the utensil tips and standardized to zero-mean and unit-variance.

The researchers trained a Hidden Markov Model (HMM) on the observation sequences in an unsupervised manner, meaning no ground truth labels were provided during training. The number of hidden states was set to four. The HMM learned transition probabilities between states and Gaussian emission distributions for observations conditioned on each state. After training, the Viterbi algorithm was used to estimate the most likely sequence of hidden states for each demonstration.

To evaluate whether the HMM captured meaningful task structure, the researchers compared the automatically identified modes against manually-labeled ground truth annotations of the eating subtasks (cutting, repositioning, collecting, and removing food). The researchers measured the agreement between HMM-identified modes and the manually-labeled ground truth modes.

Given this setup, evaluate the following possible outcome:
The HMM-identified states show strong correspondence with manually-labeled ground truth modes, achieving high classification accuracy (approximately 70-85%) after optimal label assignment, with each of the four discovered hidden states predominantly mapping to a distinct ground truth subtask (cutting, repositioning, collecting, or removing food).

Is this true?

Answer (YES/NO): NO